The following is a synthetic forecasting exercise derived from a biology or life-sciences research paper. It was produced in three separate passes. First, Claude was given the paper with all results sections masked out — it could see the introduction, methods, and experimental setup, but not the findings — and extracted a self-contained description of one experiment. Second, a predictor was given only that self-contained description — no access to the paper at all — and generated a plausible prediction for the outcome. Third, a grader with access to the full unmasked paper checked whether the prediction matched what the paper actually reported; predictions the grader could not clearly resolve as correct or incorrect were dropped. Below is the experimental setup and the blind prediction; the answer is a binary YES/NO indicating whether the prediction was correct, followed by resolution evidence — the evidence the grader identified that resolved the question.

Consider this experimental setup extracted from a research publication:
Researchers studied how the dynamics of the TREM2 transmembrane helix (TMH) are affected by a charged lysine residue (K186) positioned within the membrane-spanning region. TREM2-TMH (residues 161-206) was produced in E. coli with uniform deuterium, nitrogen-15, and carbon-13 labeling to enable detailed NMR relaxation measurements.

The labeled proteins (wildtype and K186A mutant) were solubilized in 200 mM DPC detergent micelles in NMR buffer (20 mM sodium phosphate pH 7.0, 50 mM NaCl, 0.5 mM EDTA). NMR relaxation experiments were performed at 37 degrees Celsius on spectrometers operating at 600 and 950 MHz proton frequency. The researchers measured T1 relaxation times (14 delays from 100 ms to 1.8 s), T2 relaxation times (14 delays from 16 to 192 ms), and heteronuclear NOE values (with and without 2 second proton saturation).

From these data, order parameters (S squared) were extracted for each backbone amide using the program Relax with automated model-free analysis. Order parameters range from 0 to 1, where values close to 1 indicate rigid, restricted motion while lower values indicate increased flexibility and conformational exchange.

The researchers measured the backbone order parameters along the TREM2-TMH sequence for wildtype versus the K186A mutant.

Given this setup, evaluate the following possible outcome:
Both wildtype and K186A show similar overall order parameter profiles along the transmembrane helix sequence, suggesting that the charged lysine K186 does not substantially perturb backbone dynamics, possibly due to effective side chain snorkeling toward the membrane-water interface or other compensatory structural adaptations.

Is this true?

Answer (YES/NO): NO